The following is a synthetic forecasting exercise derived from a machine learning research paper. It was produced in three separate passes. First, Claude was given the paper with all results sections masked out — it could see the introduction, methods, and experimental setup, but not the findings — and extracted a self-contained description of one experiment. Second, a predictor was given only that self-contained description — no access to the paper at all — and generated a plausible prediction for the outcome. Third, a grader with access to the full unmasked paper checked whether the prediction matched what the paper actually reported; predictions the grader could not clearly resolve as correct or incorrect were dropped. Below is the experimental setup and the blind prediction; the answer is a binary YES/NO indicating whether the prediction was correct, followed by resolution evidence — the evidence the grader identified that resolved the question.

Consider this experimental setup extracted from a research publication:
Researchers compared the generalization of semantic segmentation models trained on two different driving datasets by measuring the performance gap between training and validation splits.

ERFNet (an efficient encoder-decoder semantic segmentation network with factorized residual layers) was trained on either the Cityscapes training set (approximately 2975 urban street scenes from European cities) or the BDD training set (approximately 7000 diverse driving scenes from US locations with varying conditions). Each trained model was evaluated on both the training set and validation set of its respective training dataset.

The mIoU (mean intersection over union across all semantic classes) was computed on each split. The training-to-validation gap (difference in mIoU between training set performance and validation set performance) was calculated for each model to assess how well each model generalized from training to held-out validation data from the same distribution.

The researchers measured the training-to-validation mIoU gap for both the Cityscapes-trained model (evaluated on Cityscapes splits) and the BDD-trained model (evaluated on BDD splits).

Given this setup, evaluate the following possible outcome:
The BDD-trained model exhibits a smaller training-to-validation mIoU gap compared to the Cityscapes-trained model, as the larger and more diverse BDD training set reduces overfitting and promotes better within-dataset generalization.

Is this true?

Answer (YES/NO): YES